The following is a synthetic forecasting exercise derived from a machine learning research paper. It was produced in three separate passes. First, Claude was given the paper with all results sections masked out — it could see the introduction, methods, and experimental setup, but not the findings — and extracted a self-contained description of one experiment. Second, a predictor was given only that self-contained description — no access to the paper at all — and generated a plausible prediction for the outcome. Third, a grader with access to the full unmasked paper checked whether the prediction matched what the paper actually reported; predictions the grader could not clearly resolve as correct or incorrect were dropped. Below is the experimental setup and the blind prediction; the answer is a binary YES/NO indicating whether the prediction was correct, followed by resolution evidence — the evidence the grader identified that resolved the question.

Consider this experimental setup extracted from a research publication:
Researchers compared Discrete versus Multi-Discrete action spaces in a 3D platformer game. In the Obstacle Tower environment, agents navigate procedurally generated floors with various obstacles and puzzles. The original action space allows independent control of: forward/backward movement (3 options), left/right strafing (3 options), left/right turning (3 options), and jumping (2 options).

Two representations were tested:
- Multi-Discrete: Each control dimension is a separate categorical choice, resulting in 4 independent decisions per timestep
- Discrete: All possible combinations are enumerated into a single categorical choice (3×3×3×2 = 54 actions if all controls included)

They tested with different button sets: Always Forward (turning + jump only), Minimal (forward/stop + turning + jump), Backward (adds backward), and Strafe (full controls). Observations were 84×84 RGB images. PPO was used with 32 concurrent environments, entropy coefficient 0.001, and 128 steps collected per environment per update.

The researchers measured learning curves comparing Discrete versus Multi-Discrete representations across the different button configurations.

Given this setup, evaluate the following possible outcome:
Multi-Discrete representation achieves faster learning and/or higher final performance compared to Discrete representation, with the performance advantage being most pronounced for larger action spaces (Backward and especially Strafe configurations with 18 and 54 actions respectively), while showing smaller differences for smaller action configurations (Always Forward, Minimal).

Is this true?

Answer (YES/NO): NO